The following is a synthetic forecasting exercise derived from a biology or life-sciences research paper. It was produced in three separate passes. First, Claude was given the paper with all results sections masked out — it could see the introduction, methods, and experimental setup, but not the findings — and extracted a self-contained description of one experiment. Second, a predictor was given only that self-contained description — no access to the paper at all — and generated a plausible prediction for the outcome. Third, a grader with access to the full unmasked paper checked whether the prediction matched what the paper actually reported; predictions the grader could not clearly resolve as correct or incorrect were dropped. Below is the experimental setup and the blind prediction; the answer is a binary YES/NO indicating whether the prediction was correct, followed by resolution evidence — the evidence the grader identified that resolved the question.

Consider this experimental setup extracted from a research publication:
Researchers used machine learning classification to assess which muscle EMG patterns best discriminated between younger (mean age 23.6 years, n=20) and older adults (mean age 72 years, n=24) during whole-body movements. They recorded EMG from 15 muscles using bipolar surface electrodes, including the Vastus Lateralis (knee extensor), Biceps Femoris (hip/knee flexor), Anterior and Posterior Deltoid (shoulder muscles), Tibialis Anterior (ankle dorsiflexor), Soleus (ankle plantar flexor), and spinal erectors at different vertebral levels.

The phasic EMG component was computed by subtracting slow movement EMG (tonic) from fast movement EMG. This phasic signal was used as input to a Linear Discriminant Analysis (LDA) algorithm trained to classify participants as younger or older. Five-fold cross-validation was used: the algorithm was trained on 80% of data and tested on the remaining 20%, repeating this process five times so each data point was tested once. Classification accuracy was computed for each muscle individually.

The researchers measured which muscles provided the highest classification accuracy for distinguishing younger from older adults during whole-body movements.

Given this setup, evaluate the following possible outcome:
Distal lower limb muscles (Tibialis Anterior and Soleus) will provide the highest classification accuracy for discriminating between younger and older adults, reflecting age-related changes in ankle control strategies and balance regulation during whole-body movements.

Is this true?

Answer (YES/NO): NO